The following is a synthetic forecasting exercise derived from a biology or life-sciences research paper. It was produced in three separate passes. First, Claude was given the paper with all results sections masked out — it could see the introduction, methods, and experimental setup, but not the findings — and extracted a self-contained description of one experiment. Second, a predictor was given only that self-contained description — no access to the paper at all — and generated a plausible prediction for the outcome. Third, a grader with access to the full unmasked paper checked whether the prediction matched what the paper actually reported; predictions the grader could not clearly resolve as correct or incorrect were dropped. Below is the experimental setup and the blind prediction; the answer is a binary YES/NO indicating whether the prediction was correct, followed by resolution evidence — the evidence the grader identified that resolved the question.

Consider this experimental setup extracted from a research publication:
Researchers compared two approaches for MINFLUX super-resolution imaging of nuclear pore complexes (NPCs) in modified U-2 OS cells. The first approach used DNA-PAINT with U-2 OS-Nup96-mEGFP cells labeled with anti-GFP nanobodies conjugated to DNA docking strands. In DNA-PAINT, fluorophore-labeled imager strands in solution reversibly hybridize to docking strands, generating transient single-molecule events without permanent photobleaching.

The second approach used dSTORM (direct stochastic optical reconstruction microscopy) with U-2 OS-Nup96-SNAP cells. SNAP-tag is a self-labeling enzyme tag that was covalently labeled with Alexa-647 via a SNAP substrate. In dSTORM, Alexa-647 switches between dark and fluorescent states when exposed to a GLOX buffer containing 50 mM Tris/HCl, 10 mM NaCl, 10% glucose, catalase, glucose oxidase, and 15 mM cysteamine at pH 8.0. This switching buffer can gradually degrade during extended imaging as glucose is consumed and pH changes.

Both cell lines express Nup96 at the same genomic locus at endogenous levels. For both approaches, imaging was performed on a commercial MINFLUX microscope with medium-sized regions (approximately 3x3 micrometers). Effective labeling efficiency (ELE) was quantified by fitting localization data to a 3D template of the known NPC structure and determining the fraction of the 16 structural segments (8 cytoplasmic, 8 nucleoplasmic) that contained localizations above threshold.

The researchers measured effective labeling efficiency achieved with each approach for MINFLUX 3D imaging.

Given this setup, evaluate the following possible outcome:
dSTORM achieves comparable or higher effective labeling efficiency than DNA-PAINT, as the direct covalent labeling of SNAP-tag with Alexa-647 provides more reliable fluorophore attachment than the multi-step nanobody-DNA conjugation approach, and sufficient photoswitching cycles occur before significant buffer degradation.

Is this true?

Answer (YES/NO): NO